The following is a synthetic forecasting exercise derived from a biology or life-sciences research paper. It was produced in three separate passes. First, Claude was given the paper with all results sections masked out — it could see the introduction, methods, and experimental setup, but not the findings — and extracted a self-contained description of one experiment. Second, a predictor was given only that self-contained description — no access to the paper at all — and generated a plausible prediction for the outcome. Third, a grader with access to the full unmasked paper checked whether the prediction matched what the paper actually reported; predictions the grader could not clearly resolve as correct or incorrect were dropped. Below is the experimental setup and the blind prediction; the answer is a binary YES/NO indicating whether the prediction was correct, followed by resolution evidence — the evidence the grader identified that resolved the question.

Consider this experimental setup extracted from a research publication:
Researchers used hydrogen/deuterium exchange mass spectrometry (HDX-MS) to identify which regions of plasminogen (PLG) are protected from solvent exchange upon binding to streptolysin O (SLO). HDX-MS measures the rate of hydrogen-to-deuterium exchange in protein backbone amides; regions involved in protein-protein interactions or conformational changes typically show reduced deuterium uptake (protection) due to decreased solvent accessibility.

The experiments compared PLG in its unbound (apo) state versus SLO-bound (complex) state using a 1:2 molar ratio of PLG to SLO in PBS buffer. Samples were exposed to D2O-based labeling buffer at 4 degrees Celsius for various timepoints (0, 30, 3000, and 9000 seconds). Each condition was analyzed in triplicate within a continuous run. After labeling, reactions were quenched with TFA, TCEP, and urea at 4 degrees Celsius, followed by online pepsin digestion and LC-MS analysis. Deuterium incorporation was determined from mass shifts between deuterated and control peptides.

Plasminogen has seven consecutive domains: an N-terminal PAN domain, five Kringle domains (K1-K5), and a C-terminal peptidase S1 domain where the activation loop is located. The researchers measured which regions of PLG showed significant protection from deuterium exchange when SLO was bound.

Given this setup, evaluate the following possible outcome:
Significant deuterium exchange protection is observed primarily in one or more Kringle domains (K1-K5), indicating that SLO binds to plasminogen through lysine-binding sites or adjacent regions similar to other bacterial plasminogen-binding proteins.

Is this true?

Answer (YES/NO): NO